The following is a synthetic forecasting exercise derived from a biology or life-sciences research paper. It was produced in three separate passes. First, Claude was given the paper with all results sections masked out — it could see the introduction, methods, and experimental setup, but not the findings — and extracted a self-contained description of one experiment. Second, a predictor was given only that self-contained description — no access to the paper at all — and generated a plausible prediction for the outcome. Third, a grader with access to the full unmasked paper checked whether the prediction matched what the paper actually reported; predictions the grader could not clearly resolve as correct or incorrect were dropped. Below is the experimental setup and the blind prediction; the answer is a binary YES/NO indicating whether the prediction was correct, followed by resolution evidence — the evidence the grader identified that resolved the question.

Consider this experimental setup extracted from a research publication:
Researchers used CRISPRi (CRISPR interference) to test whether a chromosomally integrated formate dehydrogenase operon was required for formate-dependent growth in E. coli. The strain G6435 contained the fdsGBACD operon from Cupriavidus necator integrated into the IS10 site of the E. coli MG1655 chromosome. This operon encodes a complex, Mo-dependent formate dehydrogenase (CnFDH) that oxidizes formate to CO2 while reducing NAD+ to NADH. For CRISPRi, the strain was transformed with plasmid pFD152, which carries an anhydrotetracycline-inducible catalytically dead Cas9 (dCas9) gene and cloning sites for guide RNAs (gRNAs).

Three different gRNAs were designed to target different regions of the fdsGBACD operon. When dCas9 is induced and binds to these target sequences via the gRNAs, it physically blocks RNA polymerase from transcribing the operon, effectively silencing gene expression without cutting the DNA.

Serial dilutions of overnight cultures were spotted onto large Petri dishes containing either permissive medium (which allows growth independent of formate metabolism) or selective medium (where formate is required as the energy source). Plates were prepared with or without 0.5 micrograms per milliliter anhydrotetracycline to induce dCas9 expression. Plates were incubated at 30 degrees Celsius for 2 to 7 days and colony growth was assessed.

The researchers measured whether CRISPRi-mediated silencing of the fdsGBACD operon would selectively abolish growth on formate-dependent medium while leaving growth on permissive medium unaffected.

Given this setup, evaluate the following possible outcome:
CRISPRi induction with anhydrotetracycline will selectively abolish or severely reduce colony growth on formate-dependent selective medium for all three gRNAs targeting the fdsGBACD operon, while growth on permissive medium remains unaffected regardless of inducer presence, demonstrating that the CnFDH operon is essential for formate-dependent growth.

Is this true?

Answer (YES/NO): NO